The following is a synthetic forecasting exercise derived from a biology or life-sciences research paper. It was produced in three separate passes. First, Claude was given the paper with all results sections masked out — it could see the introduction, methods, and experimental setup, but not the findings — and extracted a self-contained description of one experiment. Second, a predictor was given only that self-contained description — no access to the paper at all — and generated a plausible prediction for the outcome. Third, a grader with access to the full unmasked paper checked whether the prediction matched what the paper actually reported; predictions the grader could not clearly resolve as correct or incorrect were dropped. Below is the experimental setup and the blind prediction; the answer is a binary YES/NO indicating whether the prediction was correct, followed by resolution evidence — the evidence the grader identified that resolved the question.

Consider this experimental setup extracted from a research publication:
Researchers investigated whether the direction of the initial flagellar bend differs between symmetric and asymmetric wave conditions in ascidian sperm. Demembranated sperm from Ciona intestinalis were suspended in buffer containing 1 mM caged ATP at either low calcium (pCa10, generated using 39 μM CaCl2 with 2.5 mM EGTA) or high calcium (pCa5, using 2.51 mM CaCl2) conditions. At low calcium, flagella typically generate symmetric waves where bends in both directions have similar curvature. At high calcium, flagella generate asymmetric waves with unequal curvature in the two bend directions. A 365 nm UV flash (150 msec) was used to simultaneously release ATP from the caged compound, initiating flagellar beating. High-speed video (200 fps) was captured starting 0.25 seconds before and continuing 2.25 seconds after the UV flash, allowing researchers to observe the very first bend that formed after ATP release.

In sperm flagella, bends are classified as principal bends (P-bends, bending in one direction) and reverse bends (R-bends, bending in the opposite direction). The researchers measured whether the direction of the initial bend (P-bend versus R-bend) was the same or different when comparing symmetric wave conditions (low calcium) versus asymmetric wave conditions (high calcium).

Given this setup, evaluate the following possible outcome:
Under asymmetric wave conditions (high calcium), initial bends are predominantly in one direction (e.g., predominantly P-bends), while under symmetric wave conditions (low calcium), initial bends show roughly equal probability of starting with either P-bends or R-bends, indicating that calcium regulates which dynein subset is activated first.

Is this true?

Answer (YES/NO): NO